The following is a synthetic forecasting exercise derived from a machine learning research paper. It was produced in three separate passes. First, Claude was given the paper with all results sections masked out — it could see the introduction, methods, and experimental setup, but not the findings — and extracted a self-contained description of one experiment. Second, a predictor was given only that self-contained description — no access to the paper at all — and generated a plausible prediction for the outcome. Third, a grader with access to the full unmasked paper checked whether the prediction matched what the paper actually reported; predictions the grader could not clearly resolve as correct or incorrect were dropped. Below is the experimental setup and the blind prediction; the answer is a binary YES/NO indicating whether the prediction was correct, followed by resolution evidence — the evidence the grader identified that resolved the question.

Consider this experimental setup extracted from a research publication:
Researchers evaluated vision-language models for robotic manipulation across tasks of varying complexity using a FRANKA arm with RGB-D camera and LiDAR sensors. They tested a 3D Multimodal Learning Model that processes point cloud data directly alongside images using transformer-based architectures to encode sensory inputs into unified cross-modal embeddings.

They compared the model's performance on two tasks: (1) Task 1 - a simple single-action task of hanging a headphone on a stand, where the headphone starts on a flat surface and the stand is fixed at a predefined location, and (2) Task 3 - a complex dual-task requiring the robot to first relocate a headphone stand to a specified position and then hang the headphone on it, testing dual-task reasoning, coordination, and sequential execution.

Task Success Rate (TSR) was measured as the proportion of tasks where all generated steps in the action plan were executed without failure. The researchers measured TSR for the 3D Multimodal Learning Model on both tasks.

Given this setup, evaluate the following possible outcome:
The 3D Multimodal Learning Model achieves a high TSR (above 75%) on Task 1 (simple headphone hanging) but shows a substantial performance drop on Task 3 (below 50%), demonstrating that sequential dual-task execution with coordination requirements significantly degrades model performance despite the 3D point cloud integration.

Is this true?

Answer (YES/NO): NO